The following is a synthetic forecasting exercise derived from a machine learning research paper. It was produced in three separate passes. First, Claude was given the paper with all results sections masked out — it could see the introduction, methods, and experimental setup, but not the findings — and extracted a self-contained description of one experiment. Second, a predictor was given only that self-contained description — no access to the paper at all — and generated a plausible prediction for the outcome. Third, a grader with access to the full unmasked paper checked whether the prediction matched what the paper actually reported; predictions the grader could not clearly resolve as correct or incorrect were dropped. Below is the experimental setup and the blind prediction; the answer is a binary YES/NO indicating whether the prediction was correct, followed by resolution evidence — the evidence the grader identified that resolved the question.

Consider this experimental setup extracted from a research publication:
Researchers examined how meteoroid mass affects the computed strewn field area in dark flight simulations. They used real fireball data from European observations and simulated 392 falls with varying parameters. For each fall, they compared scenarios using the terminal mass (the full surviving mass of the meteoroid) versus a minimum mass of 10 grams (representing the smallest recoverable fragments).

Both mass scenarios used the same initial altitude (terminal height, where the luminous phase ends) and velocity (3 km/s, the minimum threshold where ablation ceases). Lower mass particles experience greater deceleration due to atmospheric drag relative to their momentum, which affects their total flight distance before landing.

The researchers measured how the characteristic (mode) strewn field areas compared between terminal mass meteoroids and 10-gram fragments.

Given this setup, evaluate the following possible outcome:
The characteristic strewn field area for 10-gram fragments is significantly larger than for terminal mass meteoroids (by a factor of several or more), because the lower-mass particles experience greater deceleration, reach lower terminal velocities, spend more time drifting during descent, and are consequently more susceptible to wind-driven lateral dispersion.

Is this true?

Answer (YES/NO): NO